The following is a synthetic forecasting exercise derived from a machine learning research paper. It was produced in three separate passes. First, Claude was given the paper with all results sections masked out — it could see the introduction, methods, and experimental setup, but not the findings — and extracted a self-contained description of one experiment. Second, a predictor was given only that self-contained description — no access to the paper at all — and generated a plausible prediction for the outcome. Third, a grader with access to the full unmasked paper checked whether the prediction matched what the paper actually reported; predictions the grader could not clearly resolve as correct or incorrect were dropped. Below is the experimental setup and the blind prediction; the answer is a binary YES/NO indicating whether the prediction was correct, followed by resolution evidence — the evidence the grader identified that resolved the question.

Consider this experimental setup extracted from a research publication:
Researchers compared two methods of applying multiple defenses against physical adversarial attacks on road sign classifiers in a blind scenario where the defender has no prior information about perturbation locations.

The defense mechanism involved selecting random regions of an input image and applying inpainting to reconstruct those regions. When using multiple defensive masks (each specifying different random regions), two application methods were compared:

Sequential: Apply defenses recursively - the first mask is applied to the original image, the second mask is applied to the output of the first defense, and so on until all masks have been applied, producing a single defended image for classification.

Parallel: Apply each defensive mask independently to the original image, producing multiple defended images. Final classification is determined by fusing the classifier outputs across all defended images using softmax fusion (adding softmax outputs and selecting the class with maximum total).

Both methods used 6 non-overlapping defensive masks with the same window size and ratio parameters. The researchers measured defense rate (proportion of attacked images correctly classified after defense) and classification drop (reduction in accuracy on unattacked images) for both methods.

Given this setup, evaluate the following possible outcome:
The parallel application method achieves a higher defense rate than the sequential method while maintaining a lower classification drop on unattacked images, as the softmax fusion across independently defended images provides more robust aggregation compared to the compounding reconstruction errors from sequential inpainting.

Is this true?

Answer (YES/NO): YES